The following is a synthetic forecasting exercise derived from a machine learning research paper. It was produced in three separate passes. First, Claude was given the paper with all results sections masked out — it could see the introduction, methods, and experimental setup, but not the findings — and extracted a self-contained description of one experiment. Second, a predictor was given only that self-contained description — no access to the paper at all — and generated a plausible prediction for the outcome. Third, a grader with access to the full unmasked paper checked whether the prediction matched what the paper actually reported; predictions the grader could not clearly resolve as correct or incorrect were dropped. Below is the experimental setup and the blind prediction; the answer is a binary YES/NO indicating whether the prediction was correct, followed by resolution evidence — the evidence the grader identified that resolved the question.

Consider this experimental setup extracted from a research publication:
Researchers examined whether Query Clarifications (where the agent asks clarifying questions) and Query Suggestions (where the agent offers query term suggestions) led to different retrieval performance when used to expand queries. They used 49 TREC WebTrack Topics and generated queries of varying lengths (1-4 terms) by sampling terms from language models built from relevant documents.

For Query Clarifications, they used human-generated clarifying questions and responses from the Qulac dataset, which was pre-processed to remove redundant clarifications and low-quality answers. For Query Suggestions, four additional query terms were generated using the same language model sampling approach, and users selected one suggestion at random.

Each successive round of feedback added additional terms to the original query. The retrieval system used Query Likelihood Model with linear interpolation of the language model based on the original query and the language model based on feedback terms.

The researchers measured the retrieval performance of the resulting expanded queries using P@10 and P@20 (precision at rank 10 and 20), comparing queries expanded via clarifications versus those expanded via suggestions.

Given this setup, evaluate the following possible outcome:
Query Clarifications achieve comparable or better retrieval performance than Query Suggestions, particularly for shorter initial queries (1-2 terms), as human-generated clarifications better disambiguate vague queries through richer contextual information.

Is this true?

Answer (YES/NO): NO